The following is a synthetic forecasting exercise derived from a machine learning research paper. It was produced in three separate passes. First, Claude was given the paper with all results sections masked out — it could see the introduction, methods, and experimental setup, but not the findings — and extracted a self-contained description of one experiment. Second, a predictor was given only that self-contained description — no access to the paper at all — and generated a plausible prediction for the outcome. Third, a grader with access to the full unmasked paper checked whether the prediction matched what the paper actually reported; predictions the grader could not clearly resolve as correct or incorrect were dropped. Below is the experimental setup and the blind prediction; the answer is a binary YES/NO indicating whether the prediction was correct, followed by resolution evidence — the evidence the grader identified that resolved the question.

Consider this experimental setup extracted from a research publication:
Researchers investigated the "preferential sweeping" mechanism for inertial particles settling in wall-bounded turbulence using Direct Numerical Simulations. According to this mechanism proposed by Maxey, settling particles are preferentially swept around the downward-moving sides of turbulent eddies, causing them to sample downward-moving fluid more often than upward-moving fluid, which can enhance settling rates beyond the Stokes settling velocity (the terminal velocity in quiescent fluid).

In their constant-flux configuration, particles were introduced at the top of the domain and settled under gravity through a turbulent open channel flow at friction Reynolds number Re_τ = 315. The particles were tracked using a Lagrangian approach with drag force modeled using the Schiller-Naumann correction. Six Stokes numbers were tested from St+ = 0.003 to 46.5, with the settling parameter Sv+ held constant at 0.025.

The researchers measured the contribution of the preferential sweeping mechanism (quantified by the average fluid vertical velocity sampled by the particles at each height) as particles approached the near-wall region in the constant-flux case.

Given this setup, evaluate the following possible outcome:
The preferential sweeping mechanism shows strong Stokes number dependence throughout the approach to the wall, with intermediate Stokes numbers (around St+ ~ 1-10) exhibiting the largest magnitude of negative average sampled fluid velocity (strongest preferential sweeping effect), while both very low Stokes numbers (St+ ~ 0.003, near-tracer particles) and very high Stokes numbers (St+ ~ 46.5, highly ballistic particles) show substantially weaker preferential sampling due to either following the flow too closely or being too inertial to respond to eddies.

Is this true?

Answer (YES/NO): YES